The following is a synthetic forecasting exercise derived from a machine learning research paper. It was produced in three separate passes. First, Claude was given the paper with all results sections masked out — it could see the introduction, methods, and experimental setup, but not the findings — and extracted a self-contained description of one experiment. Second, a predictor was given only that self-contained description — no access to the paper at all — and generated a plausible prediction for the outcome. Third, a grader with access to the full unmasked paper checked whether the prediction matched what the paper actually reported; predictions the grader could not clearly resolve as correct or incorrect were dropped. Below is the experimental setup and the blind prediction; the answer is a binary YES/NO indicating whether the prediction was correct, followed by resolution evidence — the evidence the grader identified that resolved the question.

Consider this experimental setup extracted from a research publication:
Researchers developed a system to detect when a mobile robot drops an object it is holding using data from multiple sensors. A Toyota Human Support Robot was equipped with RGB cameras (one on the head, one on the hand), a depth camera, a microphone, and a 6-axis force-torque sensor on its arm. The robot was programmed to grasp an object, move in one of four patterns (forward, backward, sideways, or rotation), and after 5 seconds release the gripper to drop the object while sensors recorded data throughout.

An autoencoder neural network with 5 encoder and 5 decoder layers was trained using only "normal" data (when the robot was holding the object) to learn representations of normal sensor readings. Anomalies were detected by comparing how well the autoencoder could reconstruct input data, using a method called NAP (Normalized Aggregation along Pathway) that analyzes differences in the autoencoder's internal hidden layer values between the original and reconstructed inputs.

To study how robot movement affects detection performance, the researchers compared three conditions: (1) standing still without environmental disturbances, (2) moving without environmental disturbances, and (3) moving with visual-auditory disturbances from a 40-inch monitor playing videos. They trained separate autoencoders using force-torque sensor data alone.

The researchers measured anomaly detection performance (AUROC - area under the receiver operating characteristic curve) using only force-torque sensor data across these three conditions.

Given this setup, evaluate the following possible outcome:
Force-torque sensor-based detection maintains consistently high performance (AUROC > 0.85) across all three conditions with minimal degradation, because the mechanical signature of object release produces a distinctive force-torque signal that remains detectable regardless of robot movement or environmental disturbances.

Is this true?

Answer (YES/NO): NO